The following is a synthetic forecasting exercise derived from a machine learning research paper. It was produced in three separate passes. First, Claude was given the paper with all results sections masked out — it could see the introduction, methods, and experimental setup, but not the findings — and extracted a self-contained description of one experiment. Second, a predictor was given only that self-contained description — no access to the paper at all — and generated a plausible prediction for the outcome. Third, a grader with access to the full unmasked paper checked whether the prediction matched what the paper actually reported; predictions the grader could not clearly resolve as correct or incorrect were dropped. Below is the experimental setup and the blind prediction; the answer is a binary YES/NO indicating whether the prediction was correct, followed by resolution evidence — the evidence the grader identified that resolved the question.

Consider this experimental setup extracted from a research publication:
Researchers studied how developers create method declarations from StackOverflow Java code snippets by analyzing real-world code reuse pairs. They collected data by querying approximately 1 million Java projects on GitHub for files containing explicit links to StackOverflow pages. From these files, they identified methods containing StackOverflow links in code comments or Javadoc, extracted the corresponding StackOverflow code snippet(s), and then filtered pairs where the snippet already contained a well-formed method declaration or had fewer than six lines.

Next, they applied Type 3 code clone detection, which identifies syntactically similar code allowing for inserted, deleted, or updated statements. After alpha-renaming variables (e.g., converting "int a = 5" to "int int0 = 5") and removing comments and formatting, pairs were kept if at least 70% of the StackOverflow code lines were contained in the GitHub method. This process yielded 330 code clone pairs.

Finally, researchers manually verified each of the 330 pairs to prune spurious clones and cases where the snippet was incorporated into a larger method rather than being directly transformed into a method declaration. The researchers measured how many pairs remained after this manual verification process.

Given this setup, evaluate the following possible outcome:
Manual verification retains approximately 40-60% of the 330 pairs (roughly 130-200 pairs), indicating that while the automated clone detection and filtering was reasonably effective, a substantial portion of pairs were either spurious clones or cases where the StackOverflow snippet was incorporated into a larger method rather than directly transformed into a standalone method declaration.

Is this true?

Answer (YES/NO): YES